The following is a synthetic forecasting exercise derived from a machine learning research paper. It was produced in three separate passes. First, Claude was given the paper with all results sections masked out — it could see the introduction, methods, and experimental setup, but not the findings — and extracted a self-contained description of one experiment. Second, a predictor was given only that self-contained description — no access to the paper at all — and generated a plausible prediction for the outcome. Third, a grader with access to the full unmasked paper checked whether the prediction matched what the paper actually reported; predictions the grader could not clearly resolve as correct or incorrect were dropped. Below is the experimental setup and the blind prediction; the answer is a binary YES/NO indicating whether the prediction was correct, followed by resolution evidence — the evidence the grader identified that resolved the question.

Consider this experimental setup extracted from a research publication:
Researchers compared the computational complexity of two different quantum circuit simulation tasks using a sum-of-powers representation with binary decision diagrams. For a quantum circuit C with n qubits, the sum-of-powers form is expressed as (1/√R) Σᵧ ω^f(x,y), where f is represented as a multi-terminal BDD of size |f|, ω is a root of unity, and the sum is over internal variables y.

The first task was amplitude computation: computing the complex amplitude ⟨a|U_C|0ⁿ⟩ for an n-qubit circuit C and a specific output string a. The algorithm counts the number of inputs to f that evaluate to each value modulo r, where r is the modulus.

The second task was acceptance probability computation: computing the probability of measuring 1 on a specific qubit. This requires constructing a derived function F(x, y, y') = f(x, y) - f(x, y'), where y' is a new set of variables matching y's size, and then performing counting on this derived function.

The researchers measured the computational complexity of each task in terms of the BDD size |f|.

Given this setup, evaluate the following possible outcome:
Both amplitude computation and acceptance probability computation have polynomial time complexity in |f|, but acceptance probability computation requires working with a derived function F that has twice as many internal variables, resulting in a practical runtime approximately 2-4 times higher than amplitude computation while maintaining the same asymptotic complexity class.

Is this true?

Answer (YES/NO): NO